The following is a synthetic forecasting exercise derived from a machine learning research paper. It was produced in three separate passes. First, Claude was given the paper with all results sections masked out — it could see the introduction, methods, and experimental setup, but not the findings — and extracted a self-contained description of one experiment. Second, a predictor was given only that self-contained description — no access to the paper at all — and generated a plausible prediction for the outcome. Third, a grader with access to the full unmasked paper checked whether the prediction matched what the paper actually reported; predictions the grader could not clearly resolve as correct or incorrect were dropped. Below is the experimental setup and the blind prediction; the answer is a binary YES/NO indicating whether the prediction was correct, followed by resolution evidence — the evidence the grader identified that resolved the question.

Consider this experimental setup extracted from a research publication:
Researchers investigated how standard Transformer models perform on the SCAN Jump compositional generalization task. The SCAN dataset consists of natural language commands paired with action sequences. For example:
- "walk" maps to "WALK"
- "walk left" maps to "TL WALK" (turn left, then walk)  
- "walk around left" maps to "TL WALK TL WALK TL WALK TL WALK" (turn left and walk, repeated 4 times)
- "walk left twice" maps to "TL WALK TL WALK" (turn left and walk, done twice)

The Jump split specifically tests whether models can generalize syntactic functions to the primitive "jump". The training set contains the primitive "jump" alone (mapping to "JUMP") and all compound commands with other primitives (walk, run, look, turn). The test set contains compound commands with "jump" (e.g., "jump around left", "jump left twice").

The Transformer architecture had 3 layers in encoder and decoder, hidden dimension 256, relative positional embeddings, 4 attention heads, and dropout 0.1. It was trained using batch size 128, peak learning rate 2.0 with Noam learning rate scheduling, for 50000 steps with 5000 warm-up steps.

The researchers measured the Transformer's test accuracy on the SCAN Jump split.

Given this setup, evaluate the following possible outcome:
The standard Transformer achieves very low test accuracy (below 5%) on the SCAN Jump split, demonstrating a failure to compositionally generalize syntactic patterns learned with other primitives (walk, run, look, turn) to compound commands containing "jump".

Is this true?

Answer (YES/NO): YES